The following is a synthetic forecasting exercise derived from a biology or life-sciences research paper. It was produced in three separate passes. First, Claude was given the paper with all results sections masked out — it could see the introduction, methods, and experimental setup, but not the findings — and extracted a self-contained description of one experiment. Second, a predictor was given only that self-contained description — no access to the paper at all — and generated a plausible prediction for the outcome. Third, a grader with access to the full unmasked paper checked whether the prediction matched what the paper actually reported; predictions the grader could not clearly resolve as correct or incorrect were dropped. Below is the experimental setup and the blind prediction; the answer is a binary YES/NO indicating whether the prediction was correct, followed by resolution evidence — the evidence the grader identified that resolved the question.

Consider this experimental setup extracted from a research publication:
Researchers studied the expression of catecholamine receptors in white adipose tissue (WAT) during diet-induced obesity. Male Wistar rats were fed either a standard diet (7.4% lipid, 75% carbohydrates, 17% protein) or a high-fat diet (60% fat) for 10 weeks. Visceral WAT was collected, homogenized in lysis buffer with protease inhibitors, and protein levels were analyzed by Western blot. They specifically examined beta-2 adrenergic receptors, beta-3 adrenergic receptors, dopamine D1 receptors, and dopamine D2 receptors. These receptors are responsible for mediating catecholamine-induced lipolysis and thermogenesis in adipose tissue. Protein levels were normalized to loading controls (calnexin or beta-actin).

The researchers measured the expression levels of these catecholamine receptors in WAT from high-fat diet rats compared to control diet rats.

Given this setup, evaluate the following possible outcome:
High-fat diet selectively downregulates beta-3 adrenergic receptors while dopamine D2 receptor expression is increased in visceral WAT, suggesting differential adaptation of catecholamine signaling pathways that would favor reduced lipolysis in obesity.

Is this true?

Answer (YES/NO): NO